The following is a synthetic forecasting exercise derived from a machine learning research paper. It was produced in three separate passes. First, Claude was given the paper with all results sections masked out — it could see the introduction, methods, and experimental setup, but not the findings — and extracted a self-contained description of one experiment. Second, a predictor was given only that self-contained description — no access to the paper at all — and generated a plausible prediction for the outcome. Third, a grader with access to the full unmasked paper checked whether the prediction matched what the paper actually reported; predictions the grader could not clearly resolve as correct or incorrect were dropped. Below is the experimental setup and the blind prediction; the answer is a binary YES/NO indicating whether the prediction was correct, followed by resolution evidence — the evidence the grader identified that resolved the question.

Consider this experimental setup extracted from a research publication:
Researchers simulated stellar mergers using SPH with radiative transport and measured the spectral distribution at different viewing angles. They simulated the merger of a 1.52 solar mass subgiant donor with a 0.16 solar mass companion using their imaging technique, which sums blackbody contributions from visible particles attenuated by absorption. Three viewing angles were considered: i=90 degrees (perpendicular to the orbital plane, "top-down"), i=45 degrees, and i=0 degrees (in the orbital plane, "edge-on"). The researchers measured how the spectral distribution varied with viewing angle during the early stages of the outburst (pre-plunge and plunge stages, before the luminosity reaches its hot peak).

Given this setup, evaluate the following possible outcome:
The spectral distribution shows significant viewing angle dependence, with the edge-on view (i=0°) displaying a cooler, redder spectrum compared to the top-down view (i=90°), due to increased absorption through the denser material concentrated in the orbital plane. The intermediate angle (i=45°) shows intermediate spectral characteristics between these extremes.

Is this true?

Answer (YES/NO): NO